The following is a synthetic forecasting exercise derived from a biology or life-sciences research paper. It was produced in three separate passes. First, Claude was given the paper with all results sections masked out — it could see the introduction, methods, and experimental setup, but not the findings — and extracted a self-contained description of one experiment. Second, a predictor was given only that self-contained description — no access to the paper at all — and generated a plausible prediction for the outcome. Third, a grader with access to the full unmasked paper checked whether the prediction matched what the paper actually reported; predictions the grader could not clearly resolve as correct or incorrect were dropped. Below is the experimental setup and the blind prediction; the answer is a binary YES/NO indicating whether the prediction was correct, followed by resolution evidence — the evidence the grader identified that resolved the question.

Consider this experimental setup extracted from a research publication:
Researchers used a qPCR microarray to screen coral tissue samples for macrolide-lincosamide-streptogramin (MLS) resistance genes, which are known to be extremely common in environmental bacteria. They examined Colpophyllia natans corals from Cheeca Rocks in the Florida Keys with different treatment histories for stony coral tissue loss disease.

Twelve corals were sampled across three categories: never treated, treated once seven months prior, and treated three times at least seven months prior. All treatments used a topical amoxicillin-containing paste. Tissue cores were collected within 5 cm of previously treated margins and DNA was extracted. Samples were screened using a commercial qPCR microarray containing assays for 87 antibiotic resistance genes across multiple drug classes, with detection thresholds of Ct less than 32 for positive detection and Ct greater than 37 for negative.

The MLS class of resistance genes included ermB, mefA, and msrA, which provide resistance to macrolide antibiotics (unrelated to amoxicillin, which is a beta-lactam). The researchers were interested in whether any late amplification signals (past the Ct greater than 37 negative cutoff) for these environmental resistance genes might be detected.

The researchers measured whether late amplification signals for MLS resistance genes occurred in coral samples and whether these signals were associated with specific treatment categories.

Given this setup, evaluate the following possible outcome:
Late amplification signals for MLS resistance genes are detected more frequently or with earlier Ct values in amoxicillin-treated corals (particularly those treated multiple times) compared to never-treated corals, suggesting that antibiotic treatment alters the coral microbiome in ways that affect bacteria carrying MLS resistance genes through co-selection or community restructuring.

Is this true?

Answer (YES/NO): NO